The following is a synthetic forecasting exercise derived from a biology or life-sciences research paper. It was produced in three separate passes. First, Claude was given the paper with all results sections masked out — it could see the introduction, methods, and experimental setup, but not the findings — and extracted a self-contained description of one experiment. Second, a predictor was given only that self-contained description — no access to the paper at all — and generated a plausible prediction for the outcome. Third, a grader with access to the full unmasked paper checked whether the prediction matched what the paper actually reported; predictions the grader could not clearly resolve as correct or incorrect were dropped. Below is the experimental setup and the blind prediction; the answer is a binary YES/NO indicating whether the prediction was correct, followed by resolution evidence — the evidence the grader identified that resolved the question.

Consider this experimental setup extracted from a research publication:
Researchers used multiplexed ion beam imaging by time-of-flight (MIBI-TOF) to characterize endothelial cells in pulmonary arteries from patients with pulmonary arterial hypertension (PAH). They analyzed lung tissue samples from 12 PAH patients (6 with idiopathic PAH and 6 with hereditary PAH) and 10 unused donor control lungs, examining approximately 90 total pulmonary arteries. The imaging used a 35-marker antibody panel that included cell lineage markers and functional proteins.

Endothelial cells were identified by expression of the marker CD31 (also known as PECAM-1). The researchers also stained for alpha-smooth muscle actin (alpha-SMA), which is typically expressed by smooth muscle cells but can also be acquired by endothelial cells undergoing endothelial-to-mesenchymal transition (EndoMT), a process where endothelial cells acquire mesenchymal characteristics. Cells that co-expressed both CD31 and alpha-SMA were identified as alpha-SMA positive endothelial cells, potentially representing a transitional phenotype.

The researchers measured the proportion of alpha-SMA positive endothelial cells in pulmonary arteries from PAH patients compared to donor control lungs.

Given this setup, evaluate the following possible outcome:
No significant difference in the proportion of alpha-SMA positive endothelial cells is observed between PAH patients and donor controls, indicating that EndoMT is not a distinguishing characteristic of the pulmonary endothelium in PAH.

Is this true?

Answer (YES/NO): NO